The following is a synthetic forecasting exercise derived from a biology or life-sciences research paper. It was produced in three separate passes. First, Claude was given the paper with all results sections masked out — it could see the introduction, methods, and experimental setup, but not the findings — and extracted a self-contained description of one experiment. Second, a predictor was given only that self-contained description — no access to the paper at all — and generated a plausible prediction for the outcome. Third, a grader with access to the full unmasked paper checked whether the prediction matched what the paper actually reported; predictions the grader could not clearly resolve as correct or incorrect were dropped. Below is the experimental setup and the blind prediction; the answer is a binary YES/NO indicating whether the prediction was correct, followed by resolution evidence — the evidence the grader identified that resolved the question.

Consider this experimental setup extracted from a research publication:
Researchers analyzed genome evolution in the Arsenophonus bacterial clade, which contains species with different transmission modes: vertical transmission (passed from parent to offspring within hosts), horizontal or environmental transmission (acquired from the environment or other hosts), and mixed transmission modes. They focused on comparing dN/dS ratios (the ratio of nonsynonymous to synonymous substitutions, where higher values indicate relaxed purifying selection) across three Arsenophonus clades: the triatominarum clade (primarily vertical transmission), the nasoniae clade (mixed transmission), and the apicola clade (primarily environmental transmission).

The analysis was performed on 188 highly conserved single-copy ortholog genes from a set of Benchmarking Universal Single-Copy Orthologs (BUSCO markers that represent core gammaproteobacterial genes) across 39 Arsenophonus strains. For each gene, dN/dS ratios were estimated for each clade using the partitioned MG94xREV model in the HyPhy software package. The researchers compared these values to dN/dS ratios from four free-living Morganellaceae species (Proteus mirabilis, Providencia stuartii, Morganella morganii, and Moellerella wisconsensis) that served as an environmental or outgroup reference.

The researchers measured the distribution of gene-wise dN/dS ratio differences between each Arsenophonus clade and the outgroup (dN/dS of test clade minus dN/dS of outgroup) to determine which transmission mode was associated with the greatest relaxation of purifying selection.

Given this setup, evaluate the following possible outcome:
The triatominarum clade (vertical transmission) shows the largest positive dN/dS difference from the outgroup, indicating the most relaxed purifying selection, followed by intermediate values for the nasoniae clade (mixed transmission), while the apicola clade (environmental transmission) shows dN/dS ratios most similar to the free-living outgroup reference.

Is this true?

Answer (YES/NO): YES